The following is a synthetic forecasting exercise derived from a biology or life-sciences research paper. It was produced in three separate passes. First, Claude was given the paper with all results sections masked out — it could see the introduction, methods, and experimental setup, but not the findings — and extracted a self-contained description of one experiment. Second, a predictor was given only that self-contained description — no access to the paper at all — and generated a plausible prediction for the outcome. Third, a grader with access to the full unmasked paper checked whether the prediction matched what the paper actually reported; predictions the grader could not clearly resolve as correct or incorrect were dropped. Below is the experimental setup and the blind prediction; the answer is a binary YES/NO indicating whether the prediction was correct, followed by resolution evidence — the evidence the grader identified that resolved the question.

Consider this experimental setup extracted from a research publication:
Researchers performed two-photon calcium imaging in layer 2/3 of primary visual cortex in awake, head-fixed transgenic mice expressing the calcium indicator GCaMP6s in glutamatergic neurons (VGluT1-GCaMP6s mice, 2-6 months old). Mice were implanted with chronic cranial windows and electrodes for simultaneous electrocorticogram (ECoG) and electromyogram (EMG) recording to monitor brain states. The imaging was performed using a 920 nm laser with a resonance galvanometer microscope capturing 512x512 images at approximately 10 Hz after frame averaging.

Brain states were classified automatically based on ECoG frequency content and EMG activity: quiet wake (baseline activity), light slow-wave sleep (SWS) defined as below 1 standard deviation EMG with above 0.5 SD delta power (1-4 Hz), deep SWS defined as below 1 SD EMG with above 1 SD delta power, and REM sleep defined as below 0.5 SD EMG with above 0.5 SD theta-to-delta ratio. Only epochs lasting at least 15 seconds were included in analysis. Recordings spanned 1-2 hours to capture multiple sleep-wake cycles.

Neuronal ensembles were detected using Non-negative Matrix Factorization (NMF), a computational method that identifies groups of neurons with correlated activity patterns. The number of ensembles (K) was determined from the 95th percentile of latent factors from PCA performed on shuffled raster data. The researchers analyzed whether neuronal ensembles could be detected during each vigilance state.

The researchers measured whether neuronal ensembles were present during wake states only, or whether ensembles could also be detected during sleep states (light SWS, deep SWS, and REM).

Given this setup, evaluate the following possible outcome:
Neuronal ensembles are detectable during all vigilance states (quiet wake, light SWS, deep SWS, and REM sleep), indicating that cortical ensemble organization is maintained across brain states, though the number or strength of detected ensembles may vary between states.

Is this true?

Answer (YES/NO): YES